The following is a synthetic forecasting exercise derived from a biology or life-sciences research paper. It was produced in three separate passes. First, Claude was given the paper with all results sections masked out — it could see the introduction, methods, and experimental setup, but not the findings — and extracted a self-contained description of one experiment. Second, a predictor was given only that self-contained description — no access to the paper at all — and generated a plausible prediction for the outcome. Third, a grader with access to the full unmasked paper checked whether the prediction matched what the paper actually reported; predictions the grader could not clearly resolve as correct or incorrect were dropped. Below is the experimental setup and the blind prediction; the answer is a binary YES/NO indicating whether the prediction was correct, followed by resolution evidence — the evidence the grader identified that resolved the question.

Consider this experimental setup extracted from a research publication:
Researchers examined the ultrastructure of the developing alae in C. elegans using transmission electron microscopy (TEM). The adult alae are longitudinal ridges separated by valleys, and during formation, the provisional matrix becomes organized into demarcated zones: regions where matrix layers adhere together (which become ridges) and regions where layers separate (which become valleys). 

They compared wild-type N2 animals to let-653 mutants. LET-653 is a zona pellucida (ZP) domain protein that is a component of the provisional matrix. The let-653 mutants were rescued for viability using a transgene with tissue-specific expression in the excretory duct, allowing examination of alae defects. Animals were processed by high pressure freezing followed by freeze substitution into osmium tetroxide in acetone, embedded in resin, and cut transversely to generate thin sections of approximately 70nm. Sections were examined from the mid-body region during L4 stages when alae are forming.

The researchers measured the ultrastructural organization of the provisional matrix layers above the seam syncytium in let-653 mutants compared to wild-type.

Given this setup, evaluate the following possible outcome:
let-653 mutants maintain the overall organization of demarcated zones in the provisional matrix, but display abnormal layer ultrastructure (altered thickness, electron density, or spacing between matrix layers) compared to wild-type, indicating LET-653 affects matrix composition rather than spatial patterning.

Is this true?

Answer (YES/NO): NO